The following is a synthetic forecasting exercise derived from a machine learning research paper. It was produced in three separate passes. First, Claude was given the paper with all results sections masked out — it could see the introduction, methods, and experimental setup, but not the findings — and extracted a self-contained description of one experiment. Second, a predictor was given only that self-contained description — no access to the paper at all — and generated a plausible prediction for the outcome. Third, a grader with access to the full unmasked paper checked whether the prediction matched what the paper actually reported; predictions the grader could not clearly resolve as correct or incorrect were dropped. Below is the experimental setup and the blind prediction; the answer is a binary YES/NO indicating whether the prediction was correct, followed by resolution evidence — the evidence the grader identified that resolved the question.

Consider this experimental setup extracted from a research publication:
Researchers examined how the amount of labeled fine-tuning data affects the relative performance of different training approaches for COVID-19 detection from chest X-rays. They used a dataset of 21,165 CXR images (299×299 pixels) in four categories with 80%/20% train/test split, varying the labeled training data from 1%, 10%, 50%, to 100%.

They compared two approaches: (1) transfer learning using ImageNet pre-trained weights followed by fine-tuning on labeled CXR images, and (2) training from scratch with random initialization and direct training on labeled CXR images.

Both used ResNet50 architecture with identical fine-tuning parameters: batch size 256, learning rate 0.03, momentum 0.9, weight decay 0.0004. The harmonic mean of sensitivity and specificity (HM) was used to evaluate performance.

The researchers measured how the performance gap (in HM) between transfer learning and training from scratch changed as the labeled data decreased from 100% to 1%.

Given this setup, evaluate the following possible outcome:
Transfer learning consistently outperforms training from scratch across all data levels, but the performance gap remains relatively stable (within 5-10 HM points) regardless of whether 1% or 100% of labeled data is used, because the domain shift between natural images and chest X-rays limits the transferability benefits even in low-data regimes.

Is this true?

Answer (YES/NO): NO